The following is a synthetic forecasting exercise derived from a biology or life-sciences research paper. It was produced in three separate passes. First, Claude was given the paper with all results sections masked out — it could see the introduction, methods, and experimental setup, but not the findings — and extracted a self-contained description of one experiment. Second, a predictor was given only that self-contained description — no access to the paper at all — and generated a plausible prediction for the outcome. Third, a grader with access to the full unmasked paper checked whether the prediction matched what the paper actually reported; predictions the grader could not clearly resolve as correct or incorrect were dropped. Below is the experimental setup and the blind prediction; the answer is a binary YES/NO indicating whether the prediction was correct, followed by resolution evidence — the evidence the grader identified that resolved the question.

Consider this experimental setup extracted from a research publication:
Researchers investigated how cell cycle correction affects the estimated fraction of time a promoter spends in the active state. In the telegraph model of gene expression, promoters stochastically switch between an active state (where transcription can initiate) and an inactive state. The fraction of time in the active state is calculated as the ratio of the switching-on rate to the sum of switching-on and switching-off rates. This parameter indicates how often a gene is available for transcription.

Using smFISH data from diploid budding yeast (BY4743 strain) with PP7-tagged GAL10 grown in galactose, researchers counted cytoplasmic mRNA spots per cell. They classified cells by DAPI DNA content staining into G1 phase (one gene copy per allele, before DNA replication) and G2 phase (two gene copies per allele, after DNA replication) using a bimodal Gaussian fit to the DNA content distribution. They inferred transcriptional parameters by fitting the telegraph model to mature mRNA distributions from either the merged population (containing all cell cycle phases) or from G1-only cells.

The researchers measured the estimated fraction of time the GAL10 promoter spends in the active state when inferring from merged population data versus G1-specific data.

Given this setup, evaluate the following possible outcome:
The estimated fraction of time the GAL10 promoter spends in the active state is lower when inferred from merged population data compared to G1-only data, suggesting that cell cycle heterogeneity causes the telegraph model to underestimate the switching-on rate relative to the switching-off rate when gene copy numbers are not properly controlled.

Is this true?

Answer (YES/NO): YES